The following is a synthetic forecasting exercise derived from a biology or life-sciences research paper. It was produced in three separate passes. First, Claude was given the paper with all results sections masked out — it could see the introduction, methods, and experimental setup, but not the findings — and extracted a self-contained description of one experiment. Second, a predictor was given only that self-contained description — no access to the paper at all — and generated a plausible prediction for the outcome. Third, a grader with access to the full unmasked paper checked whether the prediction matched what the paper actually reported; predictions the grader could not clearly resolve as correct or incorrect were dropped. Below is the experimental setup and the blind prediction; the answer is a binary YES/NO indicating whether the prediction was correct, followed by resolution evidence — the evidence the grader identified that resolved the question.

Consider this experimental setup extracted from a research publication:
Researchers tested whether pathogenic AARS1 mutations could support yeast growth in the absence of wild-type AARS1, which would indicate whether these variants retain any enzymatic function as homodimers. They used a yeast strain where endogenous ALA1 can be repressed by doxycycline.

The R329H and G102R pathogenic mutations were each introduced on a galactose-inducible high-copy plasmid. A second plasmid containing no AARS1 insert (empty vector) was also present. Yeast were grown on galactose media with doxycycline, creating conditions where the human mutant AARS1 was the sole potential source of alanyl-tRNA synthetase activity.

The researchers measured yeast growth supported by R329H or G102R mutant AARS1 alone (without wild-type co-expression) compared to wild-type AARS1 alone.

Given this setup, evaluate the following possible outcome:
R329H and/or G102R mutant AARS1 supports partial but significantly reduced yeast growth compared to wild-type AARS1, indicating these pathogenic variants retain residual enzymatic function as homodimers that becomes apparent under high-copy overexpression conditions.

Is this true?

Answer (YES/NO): NO